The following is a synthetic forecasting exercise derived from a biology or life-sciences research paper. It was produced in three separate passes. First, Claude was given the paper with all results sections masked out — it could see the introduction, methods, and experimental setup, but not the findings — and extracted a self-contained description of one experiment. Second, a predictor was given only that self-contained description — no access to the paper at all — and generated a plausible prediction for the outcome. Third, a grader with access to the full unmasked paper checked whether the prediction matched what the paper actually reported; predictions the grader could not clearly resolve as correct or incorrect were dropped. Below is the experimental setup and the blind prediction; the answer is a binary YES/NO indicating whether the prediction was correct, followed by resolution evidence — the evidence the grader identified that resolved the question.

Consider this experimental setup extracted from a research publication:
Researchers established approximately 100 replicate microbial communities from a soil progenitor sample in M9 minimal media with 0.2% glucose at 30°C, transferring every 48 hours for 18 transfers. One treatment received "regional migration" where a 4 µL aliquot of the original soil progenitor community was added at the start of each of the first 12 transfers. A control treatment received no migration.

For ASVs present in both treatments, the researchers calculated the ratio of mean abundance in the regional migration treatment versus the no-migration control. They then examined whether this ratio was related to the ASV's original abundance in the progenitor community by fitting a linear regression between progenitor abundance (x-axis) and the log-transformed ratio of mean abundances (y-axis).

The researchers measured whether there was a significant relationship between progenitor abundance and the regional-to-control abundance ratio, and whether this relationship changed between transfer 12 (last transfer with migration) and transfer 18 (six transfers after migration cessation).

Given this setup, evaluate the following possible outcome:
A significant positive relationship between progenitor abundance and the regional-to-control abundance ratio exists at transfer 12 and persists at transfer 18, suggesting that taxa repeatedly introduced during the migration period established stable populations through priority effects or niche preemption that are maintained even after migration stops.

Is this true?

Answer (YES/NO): NO